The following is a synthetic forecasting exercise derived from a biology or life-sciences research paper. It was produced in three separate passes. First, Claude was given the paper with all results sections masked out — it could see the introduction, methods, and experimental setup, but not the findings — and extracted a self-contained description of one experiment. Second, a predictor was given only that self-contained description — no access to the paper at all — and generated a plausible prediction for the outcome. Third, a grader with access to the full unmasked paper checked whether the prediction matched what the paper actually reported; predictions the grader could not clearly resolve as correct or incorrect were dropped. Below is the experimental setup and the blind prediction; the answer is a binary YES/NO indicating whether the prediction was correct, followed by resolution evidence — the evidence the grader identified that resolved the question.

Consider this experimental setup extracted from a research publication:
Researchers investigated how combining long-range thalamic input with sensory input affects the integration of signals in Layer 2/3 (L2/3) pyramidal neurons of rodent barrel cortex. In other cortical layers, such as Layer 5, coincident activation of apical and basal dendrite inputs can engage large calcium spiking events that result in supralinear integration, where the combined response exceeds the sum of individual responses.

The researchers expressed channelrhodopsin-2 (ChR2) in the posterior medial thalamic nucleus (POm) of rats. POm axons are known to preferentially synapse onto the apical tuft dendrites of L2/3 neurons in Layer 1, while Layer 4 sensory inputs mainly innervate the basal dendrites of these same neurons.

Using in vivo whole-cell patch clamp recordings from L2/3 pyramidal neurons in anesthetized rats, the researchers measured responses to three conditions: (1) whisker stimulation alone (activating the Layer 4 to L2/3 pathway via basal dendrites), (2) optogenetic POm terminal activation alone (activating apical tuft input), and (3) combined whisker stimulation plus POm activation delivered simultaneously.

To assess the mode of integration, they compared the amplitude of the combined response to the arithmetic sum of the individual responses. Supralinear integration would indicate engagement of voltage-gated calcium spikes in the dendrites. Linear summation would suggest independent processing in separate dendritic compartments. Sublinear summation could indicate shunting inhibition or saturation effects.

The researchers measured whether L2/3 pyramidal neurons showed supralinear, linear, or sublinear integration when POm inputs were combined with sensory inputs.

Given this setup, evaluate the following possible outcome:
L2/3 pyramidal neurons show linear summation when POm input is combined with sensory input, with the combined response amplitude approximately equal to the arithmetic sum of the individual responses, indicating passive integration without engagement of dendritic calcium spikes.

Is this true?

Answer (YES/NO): YES